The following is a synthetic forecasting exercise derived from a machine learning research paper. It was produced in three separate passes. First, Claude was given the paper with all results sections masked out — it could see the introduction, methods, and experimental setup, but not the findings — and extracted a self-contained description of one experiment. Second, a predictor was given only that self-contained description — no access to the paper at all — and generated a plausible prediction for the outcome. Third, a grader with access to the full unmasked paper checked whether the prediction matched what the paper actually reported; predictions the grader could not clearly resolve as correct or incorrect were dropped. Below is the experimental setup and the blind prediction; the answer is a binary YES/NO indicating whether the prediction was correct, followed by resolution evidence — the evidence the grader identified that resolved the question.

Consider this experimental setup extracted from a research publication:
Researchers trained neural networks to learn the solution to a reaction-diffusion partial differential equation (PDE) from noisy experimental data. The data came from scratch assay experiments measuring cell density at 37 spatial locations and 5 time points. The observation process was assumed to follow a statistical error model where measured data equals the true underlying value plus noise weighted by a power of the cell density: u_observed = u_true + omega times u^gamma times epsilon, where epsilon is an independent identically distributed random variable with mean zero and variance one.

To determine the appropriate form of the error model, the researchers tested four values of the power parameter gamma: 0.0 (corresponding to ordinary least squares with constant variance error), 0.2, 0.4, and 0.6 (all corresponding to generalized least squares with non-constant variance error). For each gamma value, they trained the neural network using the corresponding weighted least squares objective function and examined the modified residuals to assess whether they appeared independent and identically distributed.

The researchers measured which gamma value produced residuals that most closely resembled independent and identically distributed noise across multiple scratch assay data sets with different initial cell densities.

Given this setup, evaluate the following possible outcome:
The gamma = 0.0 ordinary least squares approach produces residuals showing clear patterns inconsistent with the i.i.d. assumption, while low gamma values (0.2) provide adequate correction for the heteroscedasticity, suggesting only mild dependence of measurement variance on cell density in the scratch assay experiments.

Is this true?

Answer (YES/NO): YES